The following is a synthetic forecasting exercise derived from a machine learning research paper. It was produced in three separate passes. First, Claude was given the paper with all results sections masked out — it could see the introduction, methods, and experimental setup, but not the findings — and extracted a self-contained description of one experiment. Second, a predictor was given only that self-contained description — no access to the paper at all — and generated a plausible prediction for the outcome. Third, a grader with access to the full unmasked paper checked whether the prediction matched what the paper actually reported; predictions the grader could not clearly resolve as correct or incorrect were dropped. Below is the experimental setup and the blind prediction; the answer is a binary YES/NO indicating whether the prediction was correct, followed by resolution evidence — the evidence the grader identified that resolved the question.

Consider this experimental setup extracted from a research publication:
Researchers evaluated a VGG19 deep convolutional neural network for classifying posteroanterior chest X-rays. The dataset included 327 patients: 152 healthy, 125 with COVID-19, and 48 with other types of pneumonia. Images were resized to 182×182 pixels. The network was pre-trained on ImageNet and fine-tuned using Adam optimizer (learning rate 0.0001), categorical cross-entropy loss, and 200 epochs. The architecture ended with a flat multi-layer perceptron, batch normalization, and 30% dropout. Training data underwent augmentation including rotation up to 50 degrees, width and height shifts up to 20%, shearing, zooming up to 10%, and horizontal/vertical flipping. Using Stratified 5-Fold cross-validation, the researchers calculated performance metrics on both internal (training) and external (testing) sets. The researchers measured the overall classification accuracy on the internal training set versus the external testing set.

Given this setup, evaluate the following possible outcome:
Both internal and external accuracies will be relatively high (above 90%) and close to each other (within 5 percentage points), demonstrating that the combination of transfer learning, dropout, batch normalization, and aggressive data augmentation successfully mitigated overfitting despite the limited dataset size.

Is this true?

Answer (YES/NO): NO